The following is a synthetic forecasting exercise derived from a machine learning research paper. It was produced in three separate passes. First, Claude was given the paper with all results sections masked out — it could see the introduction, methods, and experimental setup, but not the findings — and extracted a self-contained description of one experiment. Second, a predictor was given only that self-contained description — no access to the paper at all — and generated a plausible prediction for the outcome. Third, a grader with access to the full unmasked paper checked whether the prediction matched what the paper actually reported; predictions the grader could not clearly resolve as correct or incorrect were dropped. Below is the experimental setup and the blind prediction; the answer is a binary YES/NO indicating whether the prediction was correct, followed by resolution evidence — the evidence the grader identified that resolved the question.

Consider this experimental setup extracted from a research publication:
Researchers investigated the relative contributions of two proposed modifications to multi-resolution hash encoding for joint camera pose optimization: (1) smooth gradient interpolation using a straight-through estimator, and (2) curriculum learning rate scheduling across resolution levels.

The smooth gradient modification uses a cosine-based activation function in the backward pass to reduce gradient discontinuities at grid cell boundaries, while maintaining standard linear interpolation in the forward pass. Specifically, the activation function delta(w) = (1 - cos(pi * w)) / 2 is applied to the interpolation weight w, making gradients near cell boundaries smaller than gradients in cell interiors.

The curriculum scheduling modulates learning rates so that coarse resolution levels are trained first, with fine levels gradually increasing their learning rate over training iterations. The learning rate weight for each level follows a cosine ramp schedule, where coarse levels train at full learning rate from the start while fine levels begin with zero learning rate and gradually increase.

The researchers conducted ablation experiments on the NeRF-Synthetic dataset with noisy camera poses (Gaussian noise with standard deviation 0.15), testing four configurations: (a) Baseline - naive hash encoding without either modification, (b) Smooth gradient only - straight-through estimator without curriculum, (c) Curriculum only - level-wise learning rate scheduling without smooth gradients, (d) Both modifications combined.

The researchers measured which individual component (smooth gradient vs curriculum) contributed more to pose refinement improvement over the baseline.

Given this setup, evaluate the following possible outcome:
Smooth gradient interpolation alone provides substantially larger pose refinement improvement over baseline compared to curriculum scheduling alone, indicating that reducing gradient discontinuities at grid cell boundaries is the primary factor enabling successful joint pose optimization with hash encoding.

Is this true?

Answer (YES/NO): YES